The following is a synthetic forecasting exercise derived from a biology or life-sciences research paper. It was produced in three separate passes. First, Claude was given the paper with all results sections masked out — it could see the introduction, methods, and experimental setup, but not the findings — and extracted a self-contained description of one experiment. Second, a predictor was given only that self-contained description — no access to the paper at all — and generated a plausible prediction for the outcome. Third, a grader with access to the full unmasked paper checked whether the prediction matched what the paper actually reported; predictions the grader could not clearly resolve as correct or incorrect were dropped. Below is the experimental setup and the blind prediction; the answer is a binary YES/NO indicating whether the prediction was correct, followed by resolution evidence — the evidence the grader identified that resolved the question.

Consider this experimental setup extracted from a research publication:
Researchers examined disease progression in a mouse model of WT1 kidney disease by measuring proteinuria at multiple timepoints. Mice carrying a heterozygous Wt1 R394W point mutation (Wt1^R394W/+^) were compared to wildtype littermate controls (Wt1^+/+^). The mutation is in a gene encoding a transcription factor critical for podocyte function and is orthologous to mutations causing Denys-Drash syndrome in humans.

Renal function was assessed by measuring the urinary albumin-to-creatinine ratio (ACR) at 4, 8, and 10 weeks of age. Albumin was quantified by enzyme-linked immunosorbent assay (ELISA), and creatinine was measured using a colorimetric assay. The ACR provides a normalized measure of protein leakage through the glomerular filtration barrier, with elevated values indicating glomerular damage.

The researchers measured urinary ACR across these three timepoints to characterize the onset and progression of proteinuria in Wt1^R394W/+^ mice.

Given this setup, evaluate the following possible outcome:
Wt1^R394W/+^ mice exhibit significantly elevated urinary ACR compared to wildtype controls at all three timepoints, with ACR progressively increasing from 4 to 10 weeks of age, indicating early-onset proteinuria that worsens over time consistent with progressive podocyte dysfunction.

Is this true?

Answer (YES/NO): NO